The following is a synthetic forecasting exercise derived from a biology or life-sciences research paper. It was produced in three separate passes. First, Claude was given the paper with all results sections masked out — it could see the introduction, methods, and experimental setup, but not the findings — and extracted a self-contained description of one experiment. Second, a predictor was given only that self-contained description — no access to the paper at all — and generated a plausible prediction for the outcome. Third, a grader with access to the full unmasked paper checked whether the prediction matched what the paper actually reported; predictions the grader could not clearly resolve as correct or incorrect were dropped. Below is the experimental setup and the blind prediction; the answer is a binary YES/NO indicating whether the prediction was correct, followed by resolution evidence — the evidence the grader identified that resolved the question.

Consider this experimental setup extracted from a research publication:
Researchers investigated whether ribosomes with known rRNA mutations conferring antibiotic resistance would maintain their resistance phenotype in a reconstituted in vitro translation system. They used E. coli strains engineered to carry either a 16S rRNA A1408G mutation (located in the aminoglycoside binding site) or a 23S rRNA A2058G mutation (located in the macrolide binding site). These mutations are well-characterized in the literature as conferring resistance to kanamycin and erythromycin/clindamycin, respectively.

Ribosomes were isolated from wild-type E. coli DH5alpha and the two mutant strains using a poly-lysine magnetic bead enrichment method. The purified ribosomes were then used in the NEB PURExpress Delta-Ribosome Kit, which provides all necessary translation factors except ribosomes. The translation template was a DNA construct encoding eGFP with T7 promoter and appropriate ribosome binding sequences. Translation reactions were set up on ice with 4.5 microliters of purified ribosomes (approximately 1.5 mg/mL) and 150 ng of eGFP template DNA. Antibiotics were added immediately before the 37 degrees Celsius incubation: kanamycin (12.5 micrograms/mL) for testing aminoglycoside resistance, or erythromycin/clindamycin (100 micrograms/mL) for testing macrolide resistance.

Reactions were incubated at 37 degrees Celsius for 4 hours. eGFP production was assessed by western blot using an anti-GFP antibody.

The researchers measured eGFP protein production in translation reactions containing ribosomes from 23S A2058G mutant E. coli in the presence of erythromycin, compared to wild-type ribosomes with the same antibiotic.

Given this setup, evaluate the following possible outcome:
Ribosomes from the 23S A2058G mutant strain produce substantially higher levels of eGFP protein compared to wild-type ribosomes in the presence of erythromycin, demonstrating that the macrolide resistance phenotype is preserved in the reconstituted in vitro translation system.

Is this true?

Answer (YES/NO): YES